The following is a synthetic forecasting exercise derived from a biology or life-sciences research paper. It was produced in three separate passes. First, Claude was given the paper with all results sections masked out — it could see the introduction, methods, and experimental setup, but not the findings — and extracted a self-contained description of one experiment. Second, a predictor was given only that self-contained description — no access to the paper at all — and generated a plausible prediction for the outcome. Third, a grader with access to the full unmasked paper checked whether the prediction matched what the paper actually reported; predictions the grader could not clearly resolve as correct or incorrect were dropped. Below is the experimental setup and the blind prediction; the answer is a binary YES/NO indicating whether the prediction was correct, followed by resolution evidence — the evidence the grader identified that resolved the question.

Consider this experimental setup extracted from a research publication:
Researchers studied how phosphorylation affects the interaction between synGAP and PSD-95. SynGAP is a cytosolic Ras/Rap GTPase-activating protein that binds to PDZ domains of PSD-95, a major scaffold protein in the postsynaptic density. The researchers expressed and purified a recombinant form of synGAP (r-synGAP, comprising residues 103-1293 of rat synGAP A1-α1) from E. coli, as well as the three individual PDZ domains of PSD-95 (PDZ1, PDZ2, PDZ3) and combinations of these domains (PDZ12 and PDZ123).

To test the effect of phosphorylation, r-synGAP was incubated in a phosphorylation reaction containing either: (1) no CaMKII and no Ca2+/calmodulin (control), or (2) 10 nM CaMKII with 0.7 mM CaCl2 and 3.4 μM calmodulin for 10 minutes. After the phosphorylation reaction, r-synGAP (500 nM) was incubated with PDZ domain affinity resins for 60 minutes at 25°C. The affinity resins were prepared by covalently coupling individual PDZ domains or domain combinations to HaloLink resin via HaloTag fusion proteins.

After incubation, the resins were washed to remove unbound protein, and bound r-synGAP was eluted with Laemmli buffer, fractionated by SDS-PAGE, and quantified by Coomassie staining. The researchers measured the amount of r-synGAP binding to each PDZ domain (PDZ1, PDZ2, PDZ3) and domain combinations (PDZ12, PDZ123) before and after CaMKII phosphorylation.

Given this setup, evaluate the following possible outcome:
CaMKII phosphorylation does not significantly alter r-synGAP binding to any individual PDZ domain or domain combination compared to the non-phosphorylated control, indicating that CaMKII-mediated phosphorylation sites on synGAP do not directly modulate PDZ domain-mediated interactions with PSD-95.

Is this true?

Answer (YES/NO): NO